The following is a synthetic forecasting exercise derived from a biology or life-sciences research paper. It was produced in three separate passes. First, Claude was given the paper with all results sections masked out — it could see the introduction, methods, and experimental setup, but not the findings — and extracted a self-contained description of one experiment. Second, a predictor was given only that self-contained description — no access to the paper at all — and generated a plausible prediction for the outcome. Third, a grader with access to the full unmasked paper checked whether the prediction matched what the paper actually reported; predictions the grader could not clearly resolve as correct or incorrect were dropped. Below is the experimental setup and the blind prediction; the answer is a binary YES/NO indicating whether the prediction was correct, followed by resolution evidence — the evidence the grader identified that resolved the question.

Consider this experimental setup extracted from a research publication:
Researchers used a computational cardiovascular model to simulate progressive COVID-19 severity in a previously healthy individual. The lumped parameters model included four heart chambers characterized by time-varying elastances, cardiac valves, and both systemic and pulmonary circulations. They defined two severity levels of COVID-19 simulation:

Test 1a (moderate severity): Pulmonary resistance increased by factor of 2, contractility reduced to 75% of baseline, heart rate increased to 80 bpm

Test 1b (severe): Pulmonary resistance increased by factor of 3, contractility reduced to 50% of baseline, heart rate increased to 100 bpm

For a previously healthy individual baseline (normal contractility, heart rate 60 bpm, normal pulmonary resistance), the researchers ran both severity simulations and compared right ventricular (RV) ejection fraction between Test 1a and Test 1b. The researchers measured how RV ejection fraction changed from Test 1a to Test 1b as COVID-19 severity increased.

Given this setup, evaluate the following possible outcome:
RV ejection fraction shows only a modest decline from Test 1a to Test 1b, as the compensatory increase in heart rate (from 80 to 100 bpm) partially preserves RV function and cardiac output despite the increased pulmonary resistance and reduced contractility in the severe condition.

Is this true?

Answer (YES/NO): NO